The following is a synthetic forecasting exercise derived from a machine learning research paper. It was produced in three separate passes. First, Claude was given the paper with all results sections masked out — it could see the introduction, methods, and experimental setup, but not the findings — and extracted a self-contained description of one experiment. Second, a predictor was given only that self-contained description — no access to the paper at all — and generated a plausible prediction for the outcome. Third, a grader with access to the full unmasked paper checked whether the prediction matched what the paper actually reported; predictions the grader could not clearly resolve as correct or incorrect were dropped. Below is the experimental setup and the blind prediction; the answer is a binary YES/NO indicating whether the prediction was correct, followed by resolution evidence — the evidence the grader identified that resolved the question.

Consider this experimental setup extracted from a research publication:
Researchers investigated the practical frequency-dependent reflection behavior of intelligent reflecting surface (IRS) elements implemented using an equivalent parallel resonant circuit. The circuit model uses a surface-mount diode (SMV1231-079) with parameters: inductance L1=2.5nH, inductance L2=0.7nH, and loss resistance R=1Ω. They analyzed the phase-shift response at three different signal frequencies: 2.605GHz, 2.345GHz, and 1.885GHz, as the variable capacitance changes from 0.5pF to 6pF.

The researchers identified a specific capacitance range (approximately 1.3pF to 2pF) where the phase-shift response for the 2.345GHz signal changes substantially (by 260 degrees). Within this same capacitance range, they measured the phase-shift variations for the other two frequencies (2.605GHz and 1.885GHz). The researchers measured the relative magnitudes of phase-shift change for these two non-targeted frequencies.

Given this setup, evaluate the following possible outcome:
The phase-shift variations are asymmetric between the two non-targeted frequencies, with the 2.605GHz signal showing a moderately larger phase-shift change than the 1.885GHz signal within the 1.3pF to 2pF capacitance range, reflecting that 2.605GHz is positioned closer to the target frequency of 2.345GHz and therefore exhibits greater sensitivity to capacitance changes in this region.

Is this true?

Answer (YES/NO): YES